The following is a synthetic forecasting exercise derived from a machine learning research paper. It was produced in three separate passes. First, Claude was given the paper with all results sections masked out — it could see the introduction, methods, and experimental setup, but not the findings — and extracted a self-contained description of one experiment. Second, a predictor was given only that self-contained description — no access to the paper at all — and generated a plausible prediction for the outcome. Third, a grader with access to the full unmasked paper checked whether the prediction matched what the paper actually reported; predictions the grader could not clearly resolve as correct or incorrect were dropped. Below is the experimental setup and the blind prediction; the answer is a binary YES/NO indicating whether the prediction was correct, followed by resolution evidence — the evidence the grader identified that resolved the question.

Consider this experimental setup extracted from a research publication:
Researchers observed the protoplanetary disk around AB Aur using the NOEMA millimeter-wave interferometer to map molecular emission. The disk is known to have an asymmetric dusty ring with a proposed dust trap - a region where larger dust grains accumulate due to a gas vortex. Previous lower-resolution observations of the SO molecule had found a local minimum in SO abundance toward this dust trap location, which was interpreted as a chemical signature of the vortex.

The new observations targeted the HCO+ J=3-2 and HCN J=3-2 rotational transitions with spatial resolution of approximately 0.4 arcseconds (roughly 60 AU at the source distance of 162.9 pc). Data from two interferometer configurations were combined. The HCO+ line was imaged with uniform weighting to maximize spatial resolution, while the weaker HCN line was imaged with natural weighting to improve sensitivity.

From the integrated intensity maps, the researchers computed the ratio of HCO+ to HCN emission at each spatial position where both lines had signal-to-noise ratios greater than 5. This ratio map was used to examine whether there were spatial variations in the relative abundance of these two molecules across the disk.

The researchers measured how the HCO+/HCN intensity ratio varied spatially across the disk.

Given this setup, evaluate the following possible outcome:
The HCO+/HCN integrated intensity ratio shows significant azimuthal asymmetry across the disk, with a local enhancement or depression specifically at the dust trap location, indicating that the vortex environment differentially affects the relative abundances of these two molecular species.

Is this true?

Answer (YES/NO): YES